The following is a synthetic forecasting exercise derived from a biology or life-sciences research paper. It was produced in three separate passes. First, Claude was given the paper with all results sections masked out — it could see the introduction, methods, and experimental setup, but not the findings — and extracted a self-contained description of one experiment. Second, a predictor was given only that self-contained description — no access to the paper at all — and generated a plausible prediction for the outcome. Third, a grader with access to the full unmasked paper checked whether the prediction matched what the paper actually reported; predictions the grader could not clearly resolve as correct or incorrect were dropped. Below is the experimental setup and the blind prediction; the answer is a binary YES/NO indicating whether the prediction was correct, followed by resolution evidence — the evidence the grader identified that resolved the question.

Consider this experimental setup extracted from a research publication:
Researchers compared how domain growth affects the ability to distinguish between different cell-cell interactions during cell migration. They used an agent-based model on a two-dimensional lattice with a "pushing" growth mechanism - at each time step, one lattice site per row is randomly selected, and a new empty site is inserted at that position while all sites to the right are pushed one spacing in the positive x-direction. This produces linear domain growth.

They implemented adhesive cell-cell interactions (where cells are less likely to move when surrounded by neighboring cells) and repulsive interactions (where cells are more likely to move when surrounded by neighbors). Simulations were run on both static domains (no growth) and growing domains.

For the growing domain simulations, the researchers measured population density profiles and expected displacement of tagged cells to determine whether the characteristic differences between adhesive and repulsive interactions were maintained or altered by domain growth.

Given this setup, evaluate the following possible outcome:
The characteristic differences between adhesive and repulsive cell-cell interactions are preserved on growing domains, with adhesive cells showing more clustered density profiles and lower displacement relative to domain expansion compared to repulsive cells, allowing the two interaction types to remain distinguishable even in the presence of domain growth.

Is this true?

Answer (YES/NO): YES